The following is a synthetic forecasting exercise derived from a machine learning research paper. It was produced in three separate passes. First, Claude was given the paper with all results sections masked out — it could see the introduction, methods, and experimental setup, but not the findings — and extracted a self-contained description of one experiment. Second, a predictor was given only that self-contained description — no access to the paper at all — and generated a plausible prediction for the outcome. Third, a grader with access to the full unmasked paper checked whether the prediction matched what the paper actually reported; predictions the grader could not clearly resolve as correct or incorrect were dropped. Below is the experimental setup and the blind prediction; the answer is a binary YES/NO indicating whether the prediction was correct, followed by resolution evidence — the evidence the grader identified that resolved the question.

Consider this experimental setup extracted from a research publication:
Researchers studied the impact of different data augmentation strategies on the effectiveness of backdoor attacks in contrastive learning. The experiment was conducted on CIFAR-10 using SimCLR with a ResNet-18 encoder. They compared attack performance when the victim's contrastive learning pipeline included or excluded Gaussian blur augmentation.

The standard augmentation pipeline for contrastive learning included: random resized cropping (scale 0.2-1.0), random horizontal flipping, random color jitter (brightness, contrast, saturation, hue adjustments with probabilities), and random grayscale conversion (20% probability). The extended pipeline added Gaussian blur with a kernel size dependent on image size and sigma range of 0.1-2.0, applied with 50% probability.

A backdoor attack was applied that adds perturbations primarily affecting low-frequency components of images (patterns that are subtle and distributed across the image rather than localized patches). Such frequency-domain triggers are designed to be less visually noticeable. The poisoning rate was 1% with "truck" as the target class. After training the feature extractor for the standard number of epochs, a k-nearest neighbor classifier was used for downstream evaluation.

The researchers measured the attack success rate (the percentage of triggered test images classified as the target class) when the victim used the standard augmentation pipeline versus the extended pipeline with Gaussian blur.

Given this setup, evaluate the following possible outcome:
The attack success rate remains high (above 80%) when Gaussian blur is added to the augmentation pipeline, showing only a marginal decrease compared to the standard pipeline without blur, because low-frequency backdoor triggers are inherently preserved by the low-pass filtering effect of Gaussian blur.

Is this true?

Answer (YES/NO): NO